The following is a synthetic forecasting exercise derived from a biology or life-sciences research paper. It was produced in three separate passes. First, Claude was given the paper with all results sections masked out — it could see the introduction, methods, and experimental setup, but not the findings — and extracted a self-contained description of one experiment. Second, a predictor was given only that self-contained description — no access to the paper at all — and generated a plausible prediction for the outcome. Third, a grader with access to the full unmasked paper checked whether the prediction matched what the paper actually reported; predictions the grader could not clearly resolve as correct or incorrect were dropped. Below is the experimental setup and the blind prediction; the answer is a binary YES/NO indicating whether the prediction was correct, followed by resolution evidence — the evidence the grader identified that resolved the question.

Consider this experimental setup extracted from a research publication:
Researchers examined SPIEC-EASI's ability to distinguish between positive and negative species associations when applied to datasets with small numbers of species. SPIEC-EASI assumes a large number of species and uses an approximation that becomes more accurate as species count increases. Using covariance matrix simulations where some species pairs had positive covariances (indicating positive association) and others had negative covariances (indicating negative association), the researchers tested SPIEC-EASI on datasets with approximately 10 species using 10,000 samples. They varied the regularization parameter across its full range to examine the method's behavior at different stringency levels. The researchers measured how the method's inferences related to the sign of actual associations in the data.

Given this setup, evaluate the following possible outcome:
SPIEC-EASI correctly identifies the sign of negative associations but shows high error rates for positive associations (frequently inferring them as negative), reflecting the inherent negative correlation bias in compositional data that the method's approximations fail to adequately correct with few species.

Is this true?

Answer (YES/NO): NO